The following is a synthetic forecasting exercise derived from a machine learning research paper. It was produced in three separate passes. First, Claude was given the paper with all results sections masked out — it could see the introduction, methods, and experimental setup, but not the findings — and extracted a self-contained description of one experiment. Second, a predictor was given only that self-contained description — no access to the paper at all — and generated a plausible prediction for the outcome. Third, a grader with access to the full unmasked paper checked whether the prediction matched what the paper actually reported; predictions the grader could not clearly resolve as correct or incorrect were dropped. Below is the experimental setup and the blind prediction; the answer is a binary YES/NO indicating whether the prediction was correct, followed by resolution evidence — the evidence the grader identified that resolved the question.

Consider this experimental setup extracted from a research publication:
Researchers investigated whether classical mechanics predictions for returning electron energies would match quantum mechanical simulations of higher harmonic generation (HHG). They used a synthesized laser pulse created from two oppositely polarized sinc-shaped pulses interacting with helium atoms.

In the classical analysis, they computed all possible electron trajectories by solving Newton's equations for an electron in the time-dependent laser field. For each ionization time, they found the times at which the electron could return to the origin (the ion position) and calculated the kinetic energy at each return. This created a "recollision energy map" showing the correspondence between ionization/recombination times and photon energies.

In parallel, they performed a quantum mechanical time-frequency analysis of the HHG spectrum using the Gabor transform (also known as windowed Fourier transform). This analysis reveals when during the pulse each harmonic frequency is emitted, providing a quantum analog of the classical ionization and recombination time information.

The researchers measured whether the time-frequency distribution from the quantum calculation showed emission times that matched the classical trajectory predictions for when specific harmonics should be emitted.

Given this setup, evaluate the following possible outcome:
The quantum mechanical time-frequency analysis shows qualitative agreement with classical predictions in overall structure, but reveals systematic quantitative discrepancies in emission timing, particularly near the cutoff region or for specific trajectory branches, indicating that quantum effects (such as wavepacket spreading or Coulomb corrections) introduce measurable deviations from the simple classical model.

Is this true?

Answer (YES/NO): NO